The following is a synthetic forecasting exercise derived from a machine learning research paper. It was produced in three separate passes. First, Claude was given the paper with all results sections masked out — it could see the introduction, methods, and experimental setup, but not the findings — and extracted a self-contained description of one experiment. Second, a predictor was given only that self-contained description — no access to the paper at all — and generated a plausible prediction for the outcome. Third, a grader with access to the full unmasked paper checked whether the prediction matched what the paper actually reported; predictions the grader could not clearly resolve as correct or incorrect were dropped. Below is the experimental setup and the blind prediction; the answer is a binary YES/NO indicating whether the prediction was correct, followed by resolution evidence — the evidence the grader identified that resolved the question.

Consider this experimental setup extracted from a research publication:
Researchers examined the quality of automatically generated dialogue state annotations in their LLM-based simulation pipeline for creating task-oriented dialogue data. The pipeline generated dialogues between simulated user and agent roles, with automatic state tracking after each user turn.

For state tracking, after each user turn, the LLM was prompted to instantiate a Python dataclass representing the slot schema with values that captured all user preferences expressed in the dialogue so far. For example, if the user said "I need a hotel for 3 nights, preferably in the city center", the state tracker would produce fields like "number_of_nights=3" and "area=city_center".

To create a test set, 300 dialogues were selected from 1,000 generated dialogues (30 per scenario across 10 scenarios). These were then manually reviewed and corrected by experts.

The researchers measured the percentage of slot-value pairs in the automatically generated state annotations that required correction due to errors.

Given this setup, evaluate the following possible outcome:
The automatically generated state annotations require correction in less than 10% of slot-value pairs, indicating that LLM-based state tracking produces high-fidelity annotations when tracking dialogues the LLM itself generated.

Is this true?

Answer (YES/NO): YES